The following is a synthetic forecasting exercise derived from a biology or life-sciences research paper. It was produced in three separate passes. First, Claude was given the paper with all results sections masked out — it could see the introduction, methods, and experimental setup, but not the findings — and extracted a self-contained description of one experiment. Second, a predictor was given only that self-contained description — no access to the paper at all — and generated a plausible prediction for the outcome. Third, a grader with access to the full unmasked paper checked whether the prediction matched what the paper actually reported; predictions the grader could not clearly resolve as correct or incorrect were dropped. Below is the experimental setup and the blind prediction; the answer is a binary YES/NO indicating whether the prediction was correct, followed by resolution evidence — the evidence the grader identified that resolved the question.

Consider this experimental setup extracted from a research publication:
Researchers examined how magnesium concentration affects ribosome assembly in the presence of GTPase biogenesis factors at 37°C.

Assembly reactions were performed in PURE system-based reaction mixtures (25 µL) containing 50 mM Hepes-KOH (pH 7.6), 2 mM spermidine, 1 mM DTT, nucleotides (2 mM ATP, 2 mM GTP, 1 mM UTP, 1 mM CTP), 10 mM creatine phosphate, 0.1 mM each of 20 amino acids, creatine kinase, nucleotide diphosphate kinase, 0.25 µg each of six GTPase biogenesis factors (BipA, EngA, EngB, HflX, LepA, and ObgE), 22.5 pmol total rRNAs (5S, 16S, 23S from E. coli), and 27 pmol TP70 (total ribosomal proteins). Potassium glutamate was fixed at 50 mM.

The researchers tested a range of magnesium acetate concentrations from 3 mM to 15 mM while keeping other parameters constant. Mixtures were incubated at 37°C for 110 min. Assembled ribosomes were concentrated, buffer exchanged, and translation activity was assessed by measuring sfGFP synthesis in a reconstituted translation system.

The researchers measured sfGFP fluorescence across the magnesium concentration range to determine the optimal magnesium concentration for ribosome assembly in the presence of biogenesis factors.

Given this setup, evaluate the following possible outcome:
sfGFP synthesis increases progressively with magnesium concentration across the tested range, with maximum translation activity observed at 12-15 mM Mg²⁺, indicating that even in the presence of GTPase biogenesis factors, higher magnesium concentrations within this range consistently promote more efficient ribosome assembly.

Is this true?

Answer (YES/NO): NO